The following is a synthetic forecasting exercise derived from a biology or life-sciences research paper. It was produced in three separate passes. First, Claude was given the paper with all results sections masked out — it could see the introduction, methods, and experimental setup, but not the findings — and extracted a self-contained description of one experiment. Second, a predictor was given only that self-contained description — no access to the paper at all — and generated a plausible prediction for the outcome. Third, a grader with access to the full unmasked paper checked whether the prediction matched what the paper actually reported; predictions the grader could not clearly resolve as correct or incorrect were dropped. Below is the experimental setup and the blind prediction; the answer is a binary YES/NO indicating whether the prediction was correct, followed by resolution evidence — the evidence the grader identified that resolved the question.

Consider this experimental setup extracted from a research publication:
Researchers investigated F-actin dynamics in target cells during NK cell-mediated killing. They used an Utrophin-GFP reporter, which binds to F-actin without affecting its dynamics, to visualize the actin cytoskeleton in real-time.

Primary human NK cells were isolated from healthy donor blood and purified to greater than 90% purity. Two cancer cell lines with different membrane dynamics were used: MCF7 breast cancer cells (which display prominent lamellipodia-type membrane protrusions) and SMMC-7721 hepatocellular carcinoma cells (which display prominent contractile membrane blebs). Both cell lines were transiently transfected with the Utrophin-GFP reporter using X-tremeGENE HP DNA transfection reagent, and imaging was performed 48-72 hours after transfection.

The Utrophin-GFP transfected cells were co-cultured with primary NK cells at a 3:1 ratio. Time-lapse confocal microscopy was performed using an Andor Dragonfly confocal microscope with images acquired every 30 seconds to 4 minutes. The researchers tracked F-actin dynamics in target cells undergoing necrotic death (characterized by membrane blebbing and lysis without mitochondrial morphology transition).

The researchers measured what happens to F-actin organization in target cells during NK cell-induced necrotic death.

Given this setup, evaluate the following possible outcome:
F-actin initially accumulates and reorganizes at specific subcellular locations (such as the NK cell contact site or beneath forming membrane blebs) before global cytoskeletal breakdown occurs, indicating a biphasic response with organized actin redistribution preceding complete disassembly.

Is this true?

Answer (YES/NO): NO